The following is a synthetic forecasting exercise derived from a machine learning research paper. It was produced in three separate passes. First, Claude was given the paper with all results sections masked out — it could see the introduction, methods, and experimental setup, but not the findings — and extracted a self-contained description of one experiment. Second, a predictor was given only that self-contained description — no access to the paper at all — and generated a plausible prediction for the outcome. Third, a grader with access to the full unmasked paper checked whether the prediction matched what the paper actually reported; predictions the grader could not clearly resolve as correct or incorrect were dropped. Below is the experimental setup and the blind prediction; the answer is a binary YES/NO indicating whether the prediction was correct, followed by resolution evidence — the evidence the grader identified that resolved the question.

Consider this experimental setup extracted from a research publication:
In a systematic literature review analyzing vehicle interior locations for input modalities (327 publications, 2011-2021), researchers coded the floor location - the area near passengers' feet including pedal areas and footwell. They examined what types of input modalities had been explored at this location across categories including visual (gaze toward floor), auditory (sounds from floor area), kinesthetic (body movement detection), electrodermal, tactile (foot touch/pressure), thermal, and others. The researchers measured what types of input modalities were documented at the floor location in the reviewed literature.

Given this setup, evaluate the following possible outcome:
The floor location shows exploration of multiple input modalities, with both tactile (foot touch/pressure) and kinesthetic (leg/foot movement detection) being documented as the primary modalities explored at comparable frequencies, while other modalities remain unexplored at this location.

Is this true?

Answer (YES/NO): NO